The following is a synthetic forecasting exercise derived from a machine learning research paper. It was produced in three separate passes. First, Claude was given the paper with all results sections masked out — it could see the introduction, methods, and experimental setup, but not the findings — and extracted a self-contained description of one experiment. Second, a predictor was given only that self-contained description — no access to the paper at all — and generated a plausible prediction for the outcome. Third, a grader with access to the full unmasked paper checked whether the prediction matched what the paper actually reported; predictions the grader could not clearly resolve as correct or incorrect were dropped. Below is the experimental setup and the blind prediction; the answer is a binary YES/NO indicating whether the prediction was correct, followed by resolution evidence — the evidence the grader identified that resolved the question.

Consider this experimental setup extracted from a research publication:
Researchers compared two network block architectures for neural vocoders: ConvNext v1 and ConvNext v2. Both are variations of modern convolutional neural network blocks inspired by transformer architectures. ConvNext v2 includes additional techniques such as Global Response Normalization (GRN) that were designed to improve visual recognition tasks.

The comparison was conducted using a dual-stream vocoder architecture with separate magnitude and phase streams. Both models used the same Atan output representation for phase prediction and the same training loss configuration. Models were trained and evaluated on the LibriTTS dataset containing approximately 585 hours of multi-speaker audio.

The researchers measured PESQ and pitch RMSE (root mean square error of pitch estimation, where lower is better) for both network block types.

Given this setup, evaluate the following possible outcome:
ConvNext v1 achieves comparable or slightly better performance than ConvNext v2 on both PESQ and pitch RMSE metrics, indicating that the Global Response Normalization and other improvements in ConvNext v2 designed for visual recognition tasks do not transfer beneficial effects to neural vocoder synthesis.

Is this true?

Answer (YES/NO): NO